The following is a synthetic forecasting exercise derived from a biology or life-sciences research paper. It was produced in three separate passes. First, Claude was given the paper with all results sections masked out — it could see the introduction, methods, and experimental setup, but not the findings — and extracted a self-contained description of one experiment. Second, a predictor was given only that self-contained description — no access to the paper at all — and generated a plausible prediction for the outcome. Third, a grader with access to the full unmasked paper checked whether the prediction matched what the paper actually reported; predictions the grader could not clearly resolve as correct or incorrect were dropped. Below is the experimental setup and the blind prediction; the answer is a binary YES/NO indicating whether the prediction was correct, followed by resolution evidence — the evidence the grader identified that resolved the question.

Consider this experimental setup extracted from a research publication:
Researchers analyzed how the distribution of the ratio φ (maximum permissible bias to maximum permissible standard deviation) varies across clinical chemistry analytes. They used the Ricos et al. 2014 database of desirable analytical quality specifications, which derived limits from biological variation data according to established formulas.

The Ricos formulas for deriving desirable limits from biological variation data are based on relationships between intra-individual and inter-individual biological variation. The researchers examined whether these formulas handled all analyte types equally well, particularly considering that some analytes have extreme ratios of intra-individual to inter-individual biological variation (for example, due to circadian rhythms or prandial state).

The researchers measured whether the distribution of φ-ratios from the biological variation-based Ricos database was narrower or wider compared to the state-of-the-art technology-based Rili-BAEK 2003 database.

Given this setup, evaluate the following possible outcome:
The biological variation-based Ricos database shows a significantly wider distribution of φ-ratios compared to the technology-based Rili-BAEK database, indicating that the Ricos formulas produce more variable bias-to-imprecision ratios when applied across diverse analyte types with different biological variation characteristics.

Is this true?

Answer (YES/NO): YES